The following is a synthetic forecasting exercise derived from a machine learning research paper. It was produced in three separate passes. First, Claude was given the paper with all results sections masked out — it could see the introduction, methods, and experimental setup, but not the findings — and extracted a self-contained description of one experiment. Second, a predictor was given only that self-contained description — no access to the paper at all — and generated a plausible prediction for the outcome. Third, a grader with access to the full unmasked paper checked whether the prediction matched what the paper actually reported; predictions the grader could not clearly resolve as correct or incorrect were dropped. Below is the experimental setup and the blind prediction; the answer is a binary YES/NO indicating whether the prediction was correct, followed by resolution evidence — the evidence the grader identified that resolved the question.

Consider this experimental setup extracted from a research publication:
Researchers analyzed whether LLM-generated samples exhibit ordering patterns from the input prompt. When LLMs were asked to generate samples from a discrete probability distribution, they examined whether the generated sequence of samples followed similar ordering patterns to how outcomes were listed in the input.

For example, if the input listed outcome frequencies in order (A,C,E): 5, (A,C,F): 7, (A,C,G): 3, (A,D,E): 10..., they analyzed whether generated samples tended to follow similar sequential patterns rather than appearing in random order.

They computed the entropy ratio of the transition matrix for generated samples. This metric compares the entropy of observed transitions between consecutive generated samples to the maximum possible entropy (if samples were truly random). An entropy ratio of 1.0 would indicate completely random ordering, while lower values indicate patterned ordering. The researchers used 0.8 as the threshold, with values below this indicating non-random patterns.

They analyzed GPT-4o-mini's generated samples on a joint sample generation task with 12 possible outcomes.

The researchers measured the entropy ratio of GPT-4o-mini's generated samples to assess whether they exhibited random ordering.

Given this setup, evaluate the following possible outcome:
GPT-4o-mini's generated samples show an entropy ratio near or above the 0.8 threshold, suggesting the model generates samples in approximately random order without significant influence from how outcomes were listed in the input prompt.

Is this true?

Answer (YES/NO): NO